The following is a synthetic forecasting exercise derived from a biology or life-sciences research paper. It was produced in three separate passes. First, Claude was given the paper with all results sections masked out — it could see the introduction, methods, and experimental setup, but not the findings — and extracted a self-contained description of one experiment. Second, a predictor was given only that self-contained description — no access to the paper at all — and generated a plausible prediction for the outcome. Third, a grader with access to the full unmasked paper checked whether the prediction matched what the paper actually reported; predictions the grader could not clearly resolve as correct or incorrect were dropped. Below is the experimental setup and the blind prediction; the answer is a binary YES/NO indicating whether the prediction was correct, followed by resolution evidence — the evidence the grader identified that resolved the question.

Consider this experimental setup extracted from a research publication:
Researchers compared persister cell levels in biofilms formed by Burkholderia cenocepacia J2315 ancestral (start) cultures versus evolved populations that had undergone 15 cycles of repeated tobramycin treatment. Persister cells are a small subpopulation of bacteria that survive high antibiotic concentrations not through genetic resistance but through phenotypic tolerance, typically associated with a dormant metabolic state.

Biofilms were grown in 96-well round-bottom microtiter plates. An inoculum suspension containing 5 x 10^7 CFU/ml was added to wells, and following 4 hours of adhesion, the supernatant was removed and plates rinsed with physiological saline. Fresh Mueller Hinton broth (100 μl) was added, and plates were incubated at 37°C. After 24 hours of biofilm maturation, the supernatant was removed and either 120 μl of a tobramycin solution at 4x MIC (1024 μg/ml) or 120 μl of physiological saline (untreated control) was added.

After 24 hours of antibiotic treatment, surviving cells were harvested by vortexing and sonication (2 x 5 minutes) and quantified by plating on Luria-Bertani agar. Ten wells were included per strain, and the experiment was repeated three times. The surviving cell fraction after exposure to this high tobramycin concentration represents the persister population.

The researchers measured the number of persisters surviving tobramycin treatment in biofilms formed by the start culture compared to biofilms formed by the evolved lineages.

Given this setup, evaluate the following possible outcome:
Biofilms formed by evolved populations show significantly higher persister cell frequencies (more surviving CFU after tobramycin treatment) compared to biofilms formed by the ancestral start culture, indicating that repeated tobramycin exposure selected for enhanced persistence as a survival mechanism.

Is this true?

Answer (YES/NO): NO